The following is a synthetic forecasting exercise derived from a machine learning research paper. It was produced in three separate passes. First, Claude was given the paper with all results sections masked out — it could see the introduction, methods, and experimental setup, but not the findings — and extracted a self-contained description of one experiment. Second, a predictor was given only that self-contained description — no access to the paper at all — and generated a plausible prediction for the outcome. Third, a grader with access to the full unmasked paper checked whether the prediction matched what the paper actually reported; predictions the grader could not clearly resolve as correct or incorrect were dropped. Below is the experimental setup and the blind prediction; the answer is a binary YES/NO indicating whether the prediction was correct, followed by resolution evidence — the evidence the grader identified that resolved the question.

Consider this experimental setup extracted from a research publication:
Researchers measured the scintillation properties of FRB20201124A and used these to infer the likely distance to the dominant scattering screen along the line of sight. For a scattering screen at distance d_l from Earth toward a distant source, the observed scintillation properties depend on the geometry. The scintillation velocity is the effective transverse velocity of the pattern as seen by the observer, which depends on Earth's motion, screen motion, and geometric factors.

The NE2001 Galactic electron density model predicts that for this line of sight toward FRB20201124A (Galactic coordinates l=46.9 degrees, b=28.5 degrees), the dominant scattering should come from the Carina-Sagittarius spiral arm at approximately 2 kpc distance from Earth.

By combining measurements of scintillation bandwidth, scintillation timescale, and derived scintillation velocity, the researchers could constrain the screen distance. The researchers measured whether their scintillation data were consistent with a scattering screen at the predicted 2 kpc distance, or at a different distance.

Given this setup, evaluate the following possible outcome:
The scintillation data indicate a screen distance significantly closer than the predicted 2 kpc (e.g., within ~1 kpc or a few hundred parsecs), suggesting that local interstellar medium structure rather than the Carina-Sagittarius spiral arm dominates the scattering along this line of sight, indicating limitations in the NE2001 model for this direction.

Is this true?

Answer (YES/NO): YES